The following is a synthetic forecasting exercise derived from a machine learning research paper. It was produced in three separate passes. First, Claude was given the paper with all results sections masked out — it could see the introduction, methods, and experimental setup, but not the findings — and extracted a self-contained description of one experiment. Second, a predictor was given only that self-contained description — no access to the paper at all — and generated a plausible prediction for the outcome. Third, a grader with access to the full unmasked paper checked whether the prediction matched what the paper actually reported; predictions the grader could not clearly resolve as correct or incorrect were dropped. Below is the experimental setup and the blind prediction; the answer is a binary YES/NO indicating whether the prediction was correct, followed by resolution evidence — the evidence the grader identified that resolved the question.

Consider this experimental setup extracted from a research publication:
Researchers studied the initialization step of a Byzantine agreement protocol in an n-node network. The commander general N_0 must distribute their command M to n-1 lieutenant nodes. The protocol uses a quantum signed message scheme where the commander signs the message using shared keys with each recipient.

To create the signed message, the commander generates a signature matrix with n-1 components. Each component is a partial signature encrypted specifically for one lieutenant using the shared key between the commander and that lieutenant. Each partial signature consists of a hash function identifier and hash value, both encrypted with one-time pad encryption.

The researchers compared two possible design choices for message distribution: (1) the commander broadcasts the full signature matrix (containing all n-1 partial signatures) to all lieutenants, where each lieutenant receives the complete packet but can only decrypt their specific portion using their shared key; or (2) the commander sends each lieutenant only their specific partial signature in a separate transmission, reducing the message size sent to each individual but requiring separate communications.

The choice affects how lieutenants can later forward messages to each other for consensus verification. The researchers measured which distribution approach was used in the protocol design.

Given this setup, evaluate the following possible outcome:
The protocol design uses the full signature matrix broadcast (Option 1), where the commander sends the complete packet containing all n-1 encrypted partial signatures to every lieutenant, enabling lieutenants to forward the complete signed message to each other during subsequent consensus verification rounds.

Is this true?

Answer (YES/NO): YES